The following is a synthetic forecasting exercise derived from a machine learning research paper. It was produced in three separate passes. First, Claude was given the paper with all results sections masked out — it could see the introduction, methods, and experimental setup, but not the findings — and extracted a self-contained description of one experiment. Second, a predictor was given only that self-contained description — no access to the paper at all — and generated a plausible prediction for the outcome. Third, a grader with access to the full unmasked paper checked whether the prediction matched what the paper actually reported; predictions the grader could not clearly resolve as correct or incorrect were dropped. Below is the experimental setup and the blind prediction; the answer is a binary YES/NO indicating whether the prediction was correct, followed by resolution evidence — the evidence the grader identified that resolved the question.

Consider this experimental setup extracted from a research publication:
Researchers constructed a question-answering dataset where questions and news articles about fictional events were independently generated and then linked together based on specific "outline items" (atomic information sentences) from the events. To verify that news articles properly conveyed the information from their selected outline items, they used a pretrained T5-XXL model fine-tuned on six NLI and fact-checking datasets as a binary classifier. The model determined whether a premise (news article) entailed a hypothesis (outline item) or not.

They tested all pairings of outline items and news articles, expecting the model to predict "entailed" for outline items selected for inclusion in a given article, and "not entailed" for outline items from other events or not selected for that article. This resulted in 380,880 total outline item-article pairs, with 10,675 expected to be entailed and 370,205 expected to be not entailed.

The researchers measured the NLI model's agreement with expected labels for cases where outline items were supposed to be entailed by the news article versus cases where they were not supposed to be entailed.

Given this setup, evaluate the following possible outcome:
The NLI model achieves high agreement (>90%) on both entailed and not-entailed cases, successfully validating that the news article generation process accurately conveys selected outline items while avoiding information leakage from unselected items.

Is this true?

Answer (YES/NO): YES